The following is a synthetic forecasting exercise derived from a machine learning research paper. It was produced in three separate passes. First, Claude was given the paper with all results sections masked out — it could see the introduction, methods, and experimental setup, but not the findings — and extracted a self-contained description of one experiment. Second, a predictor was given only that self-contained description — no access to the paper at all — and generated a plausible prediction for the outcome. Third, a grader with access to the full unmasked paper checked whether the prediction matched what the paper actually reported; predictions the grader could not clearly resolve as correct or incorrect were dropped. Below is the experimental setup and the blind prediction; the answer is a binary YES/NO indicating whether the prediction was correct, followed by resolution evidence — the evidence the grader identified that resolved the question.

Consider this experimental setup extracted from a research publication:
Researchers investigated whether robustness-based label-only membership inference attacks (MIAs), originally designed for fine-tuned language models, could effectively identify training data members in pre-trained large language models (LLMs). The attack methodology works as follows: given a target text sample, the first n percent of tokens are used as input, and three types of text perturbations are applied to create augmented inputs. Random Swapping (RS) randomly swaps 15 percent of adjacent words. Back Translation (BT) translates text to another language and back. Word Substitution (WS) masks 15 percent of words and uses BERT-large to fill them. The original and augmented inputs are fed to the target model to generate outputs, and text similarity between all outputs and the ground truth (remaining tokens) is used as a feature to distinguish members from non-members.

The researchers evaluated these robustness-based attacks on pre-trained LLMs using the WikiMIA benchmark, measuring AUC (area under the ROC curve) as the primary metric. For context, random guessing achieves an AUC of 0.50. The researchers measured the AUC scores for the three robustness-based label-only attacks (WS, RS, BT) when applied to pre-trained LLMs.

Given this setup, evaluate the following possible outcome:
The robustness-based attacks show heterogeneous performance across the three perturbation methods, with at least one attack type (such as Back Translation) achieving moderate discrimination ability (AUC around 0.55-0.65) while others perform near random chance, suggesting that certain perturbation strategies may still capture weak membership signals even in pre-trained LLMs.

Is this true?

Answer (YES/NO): NO